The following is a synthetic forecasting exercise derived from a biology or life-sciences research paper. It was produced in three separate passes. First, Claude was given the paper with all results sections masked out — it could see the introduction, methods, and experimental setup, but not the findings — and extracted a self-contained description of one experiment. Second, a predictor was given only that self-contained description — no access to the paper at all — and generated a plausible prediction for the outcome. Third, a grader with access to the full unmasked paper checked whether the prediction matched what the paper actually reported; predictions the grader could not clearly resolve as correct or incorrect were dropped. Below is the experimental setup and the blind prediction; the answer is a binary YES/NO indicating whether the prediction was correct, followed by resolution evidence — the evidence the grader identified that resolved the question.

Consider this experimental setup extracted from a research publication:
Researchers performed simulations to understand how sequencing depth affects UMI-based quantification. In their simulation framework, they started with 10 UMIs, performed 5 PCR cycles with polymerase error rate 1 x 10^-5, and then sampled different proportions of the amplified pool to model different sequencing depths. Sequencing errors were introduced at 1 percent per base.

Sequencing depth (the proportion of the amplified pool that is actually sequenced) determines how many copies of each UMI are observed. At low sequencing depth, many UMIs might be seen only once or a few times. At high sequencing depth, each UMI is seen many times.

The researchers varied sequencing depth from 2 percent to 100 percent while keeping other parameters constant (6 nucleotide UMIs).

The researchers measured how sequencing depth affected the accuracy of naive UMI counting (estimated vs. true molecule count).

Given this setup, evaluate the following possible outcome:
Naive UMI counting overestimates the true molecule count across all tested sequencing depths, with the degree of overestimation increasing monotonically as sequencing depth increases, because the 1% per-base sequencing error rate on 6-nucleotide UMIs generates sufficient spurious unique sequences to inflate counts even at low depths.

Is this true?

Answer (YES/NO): YES